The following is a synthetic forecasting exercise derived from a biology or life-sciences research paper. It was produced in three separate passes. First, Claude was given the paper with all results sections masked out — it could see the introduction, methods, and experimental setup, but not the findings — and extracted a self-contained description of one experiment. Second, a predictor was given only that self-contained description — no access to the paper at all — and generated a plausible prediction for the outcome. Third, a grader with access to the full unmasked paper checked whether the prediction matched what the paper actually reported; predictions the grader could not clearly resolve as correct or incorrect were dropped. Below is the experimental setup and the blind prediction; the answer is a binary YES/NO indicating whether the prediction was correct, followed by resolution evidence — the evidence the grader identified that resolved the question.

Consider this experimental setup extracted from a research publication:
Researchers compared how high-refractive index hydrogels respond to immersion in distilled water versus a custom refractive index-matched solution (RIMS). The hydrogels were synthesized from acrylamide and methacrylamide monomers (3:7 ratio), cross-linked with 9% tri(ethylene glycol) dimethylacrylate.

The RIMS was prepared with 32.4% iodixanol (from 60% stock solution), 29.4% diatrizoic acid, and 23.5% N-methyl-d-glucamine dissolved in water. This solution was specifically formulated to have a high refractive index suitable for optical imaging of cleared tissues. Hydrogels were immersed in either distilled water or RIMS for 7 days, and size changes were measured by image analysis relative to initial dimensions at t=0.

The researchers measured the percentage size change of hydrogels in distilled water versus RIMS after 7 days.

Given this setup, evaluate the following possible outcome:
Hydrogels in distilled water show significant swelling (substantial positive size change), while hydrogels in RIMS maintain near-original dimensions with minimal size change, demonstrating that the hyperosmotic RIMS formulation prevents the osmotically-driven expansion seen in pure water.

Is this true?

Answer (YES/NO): YES